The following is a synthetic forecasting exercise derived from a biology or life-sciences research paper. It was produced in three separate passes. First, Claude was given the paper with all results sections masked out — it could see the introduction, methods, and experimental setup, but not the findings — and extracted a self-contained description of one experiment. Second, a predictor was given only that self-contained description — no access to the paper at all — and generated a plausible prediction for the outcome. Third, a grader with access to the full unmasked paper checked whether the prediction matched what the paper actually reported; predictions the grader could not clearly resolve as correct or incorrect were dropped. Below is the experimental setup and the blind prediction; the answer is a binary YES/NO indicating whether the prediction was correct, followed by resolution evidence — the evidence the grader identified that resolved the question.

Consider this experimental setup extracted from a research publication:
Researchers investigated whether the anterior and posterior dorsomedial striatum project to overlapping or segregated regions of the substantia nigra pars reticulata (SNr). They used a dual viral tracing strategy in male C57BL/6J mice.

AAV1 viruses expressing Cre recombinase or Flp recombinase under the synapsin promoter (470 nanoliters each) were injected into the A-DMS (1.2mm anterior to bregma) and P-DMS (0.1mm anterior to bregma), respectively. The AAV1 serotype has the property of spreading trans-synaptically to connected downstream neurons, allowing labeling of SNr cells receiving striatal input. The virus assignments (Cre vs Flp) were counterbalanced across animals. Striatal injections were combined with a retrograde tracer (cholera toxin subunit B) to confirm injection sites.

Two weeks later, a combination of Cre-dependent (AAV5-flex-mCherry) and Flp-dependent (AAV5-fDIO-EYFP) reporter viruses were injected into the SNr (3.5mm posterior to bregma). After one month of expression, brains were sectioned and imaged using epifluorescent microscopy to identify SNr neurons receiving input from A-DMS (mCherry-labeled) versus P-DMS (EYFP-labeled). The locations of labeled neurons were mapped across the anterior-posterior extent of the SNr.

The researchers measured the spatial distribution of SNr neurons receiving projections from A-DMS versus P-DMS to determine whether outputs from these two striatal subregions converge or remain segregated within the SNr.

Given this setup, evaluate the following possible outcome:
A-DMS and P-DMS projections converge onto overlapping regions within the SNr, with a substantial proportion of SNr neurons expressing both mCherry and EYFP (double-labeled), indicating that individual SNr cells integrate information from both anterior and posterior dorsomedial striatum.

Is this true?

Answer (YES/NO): NO